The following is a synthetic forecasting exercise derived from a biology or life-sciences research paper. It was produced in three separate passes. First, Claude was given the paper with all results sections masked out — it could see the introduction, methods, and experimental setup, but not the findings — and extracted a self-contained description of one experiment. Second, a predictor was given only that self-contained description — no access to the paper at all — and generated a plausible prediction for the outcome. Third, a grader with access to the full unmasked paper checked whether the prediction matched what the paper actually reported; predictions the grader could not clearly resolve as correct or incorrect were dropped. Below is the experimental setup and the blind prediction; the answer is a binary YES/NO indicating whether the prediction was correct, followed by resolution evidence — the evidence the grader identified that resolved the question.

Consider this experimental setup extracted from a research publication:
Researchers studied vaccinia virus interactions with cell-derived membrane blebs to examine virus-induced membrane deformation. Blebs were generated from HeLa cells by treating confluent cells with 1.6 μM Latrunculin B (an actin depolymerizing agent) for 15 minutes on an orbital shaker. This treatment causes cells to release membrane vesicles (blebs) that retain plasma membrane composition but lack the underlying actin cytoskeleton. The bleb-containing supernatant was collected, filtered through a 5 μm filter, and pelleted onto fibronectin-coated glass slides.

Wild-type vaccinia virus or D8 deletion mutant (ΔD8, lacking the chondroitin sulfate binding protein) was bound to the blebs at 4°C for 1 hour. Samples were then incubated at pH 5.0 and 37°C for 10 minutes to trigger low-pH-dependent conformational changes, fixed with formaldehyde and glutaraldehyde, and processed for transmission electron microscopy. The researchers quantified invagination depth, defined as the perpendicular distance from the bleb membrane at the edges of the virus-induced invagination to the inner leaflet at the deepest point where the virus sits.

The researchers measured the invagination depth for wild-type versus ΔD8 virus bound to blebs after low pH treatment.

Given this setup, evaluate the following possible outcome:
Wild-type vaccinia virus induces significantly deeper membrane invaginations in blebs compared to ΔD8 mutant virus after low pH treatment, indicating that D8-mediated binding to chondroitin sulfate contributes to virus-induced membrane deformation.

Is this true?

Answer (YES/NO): YES